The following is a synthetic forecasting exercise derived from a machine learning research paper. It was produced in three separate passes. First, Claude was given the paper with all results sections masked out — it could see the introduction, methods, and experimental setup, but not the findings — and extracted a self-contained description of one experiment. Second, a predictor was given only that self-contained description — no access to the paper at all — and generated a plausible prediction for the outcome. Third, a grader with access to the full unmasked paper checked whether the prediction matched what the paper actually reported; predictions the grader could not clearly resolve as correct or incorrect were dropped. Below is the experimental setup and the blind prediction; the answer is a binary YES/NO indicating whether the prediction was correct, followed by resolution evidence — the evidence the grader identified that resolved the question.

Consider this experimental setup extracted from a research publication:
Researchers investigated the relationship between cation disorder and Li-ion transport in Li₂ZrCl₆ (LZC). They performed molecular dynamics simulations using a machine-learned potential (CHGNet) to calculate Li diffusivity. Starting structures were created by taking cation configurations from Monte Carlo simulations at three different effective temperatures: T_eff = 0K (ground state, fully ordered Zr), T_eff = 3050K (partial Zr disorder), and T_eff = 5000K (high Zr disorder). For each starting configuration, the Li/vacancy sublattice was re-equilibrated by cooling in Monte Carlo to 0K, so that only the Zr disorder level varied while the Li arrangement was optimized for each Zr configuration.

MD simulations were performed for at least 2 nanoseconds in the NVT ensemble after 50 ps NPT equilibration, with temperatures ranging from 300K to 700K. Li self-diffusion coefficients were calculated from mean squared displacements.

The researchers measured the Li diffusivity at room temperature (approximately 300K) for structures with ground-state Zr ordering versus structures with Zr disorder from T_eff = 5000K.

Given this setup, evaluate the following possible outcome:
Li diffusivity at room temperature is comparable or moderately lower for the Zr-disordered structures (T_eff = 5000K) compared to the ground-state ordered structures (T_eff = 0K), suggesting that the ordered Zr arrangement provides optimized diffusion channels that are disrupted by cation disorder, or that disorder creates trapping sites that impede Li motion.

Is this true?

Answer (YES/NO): NO